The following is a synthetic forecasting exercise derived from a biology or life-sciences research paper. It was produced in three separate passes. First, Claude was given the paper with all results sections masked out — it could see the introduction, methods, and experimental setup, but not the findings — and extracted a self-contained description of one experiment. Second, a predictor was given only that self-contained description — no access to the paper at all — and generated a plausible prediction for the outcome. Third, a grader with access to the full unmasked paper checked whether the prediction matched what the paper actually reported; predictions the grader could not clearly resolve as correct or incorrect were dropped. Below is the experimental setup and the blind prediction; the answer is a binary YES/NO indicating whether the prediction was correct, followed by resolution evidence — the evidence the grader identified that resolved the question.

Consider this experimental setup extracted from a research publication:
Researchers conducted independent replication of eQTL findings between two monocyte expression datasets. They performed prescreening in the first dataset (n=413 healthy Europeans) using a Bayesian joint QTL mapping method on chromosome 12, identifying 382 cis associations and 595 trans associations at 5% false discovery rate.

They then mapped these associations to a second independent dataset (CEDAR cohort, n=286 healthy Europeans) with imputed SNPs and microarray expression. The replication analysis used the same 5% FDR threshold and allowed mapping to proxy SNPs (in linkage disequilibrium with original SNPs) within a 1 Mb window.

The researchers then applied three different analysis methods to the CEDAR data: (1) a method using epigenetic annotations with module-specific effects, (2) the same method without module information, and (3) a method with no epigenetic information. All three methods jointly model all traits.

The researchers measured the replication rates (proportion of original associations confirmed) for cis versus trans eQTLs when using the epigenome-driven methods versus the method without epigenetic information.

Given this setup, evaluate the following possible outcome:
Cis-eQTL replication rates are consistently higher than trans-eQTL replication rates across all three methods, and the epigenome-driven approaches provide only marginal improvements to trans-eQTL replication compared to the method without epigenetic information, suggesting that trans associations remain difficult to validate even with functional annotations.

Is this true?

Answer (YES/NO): YES